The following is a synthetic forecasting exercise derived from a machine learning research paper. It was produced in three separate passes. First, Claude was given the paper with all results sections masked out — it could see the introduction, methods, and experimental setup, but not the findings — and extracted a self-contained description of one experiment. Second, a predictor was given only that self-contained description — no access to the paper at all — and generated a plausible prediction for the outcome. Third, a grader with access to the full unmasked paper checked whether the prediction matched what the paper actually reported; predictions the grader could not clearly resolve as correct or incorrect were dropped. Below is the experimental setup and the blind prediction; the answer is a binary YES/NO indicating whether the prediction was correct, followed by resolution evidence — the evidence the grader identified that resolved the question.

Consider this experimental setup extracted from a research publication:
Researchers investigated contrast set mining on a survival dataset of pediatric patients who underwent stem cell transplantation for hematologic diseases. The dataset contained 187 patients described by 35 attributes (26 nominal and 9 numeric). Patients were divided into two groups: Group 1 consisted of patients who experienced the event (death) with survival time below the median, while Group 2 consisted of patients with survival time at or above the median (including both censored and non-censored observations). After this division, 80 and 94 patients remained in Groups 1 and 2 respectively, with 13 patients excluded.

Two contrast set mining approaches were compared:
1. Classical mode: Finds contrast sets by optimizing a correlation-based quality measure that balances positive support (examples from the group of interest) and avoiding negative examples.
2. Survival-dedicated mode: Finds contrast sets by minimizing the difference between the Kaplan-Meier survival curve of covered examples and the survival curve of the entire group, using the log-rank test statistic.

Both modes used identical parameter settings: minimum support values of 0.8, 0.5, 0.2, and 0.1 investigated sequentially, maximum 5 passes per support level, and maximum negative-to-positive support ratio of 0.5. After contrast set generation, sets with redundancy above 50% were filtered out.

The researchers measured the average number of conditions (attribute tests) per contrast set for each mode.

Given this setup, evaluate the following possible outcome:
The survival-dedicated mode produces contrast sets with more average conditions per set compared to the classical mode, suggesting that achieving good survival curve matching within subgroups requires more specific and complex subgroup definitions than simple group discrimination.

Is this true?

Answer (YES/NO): YES